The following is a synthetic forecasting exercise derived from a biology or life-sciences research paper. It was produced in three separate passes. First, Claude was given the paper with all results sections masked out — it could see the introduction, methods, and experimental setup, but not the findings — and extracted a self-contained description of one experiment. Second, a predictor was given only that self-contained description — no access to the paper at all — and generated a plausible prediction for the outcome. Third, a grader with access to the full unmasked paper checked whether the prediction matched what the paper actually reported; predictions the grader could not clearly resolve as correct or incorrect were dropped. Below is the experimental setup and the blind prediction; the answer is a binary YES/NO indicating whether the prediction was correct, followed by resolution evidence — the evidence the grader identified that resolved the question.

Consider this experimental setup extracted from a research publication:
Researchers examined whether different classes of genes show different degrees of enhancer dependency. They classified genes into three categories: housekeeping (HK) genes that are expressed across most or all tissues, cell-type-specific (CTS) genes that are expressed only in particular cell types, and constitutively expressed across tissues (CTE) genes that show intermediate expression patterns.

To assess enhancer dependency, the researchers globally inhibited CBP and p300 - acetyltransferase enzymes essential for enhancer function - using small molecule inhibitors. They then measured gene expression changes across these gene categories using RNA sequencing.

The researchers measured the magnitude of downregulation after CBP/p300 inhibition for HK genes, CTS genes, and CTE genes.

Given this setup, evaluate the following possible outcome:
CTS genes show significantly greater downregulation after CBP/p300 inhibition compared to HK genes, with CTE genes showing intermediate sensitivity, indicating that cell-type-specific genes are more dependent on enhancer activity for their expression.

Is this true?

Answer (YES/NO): YES